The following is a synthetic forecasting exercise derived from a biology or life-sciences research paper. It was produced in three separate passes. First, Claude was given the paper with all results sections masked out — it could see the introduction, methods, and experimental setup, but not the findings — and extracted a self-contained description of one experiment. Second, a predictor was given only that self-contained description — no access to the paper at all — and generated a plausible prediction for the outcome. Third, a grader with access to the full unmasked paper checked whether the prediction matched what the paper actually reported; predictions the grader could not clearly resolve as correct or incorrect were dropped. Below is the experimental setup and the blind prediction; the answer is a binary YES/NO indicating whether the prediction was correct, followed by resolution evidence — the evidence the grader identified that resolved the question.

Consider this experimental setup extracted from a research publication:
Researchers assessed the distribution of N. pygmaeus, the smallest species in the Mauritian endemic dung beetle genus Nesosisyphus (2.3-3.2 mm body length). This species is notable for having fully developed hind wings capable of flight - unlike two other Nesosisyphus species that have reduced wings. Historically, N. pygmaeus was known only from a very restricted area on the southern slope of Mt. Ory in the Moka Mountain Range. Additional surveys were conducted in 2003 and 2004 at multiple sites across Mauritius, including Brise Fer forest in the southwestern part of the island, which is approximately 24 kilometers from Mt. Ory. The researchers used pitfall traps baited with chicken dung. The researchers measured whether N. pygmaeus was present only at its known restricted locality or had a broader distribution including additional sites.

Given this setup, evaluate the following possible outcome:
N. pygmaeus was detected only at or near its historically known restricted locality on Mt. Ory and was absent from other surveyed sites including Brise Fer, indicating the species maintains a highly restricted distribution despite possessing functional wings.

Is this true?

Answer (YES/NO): NO